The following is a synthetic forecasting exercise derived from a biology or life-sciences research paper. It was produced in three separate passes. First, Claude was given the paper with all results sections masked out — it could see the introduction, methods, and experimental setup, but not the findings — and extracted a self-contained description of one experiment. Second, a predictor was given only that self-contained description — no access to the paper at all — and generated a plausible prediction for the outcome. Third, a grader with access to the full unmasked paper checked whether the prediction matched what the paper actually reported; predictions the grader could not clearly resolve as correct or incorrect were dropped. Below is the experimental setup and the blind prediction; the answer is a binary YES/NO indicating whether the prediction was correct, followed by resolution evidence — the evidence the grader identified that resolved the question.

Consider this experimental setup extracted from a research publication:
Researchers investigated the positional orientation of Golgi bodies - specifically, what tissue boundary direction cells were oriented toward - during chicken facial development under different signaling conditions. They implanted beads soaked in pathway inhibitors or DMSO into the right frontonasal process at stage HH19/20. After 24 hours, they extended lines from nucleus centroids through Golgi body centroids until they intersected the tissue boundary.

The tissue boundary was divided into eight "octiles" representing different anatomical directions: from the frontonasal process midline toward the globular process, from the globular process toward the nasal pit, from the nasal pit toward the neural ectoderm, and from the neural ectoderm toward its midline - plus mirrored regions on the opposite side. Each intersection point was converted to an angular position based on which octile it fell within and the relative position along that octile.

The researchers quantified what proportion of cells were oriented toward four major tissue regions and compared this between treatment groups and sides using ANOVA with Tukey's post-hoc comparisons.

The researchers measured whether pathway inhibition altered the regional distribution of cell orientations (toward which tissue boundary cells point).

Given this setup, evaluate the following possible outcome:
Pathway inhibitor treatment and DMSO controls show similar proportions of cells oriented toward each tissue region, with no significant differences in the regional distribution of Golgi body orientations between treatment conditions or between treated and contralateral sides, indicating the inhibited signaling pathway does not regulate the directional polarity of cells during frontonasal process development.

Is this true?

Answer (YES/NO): NO